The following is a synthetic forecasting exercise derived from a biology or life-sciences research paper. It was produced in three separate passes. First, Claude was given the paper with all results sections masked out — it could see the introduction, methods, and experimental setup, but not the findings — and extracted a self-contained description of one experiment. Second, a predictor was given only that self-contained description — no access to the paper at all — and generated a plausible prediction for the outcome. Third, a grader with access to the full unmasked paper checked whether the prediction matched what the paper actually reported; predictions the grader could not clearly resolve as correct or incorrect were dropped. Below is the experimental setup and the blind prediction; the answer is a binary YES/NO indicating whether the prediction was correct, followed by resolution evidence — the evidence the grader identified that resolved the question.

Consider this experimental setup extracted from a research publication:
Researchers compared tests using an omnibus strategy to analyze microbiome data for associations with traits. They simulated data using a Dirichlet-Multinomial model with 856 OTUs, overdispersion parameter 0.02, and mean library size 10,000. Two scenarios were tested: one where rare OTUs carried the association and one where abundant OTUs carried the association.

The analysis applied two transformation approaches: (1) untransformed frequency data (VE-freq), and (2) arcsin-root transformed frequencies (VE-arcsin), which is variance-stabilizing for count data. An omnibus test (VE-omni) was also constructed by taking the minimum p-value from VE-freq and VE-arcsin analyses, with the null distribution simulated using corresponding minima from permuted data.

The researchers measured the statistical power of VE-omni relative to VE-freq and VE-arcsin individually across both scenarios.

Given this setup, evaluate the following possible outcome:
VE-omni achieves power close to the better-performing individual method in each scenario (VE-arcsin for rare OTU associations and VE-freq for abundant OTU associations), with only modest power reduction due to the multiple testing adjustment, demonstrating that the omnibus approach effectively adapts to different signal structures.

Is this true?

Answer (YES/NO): YES